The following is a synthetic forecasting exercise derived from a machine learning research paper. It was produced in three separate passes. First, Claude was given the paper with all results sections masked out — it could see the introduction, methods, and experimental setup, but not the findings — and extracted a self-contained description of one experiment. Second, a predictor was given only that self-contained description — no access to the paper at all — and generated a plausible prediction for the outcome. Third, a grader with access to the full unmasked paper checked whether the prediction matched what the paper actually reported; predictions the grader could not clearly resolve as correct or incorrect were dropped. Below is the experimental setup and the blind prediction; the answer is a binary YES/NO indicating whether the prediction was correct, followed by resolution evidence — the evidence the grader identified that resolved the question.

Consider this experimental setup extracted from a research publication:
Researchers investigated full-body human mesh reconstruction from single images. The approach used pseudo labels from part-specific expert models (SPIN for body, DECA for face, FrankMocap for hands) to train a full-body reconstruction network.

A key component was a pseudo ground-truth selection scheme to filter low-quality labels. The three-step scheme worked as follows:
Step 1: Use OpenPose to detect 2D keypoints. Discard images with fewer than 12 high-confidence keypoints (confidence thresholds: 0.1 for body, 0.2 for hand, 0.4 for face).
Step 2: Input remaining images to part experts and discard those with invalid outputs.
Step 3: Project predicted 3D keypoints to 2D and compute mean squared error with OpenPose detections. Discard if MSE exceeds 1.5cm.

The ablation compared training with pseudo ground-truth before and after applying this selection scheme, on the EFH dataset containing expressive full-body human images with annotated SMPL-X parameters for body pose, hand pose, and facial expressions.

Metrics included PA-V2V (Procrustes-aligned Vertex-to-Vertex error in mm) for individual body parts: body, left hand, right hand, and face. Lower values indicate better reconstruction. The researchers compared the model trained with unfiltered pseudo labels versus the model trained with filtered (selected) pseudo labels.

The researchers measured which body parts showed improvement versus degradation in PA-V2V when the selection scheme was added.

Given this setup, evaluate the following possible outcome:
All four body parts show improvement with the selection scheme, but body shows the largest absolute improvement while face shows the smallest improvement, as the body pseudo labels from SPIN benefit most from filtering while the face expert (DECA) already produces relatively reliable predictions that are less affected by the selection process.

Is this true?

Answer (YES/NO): NO